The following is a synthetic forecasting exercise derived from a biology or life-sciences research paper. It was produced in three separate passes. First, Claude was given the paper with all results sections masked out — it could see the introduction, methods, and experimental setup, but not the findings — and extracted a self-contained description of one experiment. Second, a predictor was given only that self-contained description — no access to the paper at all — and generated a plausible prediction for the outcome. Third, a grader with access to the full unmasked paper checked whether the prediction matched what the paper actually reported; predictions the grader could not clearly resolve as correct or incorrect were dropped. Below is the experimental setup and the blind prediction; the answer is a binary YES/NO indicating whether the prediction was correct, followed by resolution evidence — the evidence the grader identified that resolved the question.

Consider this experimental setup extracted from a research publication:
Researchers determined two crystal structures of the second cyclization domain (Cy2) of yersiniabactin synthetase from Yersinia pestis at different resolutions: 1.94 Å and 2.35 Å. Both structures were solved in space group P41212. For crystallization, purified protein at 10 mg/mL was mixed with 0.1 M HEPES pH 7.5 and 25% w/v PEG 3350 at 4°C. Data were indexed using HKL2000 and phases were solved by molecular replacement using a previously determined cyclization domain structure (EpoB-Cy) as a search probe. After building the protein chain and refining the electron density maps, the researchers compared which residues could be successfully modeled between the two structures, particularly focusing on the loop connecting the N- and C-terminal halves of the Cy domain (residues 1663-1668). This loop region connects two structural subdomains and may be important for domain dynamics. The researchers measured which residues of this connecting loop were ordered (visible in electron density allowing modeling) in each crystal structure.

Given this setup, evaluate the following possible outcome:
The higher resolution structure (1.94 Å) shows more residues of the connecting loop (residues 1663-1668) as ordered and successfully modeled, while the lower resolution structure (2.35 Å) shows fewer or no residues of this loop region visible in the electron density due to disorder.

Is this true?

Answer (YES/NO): NO